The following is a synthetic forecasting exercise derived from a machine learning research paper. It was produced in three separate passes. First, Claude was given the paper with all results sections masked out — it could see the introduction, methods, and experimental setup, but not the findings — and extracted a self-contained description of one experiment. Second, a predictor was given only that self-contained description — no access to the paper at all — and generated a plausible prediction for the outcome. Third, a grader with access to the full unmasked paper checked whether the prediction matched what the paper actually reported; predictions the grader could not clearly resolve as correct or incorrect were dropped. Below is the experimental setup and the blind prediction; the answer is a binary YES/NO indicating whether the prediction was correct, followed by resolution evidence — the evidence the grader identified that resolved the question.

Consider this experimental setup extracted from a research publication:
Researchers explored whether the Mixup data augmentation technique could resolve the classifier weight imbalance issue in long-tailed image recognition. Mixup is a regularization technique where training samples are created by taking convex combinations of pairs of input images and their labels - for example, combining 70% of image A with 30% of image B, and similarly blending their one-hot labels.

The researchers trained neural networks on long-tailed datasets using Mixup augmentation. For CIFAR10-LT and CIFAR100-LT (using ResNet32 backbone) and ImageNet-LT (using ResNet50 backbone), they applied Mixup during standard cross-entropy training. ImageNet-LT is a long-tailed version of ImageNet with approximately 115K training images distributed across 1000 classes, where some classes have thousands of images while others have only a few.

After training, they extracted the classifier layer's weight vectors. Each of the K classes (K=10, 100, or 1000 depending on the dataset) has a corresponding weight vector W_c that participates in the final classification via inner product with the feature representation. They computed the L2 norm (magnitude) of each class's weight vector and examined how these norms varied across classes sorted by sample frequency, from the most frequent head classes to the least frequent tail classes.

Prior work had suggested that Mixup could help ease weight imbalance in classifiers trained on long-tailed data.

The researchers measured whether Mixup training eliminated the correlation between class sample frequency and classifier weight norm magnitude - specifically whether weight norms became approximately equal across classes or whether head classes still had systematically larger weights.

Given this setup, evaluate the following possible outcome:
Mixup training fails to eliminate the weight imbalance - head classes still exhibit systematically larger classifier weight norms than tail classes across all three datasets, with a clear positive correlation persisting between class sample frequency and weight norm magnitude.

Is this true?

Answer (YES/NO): YES